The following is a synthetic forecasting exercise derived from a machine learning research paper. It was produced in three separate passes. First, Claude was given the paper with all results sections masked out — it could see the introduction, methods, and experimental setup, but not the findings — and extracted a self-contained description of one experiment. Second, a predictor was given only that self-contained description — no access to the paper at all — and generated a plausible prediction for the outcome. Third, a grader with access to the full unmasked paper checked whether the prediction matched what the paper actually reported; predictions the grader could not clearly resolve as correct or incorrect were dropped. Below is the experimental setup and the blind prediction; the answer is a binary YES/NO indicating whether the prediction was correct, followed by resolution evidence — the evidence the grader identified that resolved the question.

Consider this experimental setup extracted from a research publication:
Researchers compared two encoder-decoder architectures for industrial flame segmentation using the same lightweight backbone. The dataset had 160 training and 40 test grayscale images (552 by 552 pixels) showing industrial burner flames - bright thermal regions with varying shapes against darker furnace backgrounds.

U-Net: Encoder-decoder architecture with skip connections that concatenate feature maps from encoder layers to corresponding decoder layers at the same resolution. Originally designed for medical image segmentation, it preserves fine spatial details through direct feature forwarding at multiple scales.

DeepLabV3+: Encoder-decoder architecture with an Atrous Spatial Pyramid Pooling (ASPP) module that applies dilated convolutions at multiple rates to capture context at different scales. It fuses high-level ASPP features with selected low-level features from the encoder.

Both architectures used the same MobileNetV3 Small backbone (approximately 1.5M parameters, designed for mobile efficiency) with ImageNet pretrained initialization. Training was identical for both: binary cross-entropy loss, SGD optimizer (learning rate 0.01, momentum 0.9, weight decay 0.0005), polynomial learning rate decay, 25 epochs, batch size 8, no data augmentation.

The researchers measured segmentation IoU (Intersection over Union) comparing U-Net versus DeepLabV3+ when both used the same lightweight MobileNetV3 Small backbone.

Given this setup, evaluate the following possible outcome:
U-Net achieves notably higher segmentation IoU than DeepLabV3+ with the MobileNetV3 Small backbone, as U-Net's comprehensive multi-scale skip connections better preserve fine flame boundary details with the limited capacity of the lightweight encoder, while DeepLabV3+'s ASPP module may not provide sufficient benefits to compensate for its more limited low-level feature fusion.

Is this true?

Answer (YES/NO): NO